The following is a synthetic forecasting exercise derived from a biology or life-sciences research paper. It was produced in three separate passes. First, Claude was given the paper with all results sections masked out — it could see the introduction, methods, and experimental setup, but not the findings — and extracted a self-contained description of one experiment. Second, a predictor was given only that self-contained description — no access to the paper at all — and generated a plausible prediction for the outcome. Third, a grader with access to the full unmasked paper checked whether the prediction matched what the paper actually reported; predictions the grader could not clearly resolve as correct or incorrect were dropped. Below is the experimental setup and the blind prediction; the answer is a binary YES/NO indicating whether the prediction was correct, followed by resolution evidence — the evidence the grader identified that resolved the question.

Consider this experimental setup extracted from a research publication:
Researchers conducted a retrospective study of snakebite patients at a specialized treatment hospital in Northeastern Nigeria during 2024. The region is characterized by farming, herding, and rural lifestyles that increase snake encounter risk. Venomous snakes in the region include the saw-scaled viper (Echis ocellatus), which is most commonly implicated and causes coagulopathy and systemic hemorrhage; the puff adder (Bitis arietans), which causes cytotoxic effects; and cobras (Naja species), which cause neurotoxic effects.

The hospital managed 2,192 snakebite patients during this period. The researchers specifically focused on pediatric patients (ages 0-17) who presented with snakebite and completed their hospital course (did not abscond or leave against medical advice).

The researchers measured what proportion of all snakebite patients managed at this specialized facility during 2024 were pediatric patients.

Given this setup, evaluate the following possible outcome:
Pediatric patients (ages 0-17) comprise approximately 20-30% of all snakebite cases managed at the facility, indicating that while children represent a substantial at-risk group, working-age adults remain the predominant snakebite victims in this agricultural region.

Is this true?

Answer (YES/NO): NO